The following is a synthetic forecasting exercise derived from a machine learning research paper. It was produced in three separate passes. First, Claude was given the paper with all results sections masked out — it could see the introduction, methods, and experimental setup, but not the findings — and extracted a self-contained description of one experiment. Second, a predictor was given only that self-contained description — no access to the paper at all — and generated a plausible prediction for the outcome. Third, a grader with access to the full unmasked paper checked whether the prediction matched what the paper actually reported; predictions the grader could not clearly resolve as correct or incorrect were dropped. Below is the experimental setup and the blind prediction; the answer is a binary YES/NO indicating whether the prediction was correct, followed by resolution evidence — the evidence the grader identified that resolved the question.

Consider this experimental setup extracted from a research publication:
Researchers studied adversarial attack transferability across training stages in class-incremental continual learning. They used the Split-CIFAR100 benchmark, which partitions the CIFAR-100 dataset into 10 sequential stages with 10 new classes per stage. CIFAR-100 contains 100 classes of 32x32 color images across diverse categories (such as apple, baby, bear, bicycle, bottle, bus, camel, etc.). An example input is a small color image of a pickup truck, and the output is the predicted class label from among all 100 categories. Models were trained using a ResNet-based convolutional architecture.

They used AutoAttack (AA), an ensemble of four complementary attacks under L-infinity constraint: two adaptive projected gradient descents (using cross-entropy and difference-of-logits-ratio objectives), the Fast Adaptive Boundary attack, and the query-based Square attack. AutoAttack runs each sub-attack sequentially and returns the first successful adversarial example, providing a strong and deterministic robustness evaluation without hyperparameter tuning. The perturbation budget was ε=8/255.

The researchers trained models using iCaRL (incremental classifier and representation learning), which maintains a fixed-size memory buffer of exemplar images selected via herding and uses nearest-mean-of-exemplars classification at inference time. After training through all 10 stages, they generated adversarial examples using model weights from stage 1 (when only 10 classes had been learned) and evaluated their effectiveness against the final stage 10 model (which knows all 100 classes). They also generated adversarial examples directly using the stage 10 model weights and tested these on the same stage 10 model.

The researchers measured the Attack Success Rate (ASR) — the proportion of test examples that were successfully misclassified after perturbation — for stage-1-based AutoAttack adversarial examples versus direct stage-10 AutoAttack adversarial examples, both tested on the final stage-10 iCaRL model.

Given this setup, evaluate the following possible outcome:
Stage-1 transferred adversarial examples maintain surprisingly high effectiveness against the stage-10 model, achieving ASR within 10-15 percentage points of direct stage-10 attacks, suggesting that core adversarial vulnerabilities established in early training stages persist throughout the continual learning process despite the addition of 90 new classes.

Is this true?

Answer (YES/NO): NO